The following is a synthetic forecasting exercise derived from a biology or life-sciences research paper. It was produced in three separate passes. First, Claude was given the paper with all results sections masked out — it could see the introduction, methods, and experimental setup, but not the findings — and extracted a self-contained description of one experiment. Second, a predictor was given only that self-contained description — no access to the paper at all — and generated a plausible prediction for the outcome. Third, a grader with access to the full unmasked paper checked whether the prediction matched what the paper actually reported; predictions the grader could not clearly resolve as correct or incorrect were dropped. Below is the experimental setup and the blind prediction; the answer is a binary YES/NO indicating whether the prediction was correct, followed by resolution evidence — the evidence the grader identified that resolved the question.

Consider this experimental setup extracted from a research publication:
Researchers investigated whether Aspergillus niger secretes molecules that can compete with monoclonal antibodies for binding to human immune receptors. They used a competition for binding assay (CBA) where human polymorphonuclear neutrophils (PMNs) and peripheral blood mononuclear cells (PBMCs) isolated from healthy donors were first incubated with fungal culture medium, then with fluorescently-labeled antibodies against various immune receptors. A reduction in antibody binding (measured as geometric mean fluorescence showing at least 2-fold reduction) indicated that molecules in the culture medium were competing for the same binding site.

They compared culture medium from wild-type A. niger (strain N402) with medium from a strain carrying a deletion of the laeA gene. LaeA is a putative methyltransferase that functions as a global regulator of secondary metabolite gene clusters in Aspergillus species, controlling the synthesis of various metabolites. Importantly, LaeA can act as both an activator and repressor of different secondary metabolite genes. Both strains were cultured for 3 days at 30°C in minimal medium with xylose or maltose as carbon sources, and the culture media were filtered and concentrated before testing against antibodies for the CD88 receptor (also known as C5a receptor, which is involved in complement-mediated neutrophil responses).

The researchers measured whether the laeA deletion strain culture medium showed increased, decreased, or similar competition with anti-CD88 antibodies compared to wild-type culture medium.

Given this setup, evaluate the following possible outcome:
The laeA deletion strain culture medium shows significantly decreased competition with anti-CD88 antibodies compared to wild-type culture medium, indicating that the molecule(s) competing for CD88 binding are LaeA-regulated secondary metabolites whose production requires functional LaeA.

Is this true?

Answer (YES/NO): NO